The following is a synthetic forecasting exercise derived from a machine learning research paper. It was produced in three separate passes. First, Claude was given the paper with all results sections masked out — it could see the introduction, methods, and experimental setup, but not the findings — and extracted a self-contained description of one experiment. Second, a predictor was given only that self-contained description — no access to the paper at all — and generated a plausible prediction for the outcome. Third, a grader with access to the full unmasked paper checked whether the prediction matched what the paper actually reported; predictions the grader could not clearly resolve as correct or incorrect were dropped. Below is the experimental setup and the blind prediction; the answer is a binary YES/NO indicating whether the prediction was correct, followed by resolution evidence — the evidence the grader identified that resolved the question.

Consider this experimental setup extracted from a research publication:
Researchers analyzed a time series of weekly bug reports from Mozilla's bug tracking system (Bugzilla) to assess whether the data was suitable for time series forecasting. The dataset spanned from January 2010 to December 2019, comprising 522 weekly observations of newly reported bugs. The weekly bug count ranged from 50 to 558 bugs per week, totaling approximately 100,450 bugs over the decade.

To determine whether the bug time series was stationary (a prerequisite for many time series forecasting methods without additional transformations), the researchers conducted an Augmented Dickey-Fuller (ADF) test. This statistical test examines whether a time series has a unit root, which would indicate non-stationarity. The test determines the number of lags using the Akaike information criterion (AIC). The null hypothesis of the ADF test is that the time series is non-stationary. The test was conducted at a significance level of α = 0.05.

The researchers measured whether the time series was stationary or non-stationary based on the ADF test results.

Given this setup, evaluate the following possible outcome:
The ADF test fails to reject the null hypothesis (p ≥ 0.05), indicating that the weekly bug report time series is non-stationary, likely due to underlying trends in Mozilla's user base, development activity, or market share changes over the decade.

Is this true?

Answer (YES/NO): NO